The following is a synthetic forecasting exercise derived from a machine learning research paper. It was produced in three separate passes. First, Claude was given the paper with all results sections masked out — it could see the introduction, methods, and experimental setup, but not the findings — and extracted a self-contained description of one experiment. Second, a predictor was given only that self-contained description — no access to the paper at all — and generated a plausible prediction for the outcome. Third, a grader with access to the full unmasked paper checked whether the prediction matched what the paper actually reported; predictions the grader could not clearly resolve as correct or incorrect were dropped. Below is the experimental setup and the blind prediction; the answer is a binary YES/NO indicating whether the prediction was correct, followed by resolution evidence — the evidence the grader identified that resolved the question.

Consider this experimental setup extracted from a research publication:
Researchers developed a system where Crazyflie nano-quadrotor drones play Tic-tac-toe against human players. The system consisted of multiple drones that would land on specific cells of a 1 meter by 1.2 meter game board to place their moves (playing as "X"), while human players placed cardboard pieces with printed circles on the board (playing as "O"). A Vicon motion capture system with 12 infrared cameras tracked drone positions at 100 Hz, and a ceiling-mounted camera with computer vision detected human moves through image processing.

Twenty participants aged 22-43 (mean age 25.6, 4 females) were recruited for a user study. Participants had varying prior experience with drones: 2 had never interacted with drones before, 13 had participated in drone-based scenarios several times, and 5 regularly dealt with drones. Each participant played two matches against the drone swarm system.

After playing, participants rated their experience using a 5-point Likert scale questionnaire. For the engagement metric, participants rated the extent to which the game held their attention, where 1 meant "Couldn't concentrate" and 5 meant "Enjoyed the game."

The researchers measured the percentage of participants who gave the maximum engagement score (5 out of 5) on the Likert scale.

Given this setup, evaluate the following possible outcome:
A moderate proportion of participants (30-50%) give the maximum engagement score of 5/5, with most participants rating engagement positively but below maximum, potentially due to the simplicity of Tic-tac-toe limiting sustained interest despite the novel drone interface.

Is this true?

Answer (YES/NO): NO